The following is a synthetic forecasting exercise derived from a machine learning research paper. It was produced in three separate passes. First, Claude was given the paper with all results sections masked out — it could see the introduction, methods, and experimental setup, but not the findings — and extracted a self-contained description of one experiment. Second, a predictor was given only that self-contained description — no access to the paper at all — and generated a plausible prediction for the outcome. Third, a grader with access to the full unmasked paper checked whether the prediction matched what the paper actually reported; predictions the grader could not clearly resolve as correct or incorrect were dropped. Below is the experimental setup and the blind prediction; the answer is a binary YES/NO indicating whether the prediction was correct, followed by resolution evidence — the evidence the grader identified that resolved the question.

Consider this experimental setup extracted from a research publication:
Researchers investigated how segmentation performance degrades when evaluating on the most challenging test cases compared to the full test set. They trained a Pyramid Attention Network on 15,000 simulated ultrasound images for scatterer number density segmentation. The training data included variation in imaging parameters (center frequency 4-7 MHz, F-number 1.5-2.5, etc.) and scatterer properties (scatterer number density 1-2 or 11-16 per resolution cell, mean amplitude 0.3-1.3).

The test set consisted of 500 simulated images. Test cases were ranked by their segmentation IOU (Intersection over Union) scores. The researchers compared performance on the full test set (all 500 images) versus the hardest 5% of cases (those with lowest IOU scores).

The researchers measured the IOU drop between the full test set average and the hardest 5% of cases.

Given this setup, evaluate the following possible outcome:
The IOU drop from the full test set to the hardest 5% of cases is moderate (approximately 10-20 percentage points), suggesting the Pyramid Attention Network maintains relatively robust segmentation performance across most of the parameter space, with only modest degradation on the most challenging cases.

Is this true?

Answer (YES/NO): NO